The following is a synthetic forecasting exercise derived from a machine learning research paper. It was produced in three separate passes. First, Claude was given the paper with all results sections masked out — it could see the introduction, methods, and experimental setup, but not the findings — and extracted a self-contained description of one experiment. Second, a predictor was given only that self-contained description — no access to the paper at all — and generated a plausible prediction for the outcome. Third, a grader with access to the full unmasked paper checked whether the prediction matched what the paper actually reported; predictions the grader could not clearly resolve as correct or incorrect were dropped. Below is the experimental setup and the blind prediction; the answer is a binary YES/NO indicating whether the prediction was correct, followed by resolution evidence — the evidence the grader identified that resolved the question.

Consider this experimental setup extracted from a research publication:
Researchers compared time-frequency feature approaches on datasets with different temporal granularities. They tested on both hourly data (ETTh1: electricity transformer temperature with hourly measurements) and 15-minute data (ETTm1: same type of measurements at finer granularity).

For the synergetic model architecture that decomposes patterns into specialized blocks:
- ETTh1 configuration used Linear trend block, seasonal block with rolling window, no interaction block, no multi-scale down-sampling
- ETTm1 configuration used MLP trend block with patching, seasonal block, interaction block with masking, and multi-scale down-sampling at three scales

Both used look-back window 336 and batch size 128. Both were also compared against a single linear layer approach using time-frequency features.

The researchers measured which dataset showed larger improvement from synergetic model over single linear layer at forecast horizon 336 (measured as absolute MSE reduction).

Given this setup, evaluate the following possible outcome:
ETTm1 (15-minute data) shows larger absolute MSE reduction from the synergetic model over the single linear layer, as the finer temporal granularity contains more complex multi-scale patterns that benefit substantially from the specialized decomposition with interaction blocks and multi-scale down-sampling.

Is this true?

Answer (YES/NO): NO